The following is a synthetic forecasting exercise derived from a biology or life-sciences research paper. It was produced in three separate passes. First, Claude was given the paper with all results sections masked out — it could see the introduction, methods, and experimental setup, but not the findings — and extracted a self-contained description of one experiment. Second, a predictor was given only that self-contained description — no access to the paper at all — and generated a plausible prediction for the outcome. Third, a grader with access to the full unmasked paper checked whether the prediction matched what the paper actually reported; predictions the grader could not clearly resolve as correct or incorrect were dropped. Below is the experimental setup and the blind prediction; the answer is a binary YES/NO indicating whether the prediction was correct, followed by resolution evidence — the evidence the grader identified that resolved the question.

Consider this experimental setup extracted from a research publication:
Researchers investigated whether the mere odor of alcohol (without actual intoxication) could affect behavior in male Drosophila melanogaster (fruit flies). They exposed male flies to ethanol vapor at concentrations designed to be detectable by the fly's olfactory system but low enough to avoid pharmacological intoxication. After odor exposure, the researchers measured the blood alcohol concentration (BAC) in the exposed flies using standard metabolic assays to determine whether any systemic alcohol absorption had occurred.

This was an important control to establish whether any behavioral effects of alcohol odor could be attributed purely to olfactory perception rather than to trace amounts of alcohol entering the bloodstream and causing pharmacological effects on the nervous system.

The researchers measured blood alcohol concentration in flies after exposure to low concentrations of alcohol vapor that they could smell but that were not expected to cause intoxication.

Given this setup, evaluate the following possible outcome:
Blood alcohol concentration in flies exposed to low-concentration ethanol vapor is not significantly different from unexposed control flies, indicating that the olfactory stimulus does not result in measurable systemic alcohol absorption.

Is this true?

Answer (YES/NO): YES